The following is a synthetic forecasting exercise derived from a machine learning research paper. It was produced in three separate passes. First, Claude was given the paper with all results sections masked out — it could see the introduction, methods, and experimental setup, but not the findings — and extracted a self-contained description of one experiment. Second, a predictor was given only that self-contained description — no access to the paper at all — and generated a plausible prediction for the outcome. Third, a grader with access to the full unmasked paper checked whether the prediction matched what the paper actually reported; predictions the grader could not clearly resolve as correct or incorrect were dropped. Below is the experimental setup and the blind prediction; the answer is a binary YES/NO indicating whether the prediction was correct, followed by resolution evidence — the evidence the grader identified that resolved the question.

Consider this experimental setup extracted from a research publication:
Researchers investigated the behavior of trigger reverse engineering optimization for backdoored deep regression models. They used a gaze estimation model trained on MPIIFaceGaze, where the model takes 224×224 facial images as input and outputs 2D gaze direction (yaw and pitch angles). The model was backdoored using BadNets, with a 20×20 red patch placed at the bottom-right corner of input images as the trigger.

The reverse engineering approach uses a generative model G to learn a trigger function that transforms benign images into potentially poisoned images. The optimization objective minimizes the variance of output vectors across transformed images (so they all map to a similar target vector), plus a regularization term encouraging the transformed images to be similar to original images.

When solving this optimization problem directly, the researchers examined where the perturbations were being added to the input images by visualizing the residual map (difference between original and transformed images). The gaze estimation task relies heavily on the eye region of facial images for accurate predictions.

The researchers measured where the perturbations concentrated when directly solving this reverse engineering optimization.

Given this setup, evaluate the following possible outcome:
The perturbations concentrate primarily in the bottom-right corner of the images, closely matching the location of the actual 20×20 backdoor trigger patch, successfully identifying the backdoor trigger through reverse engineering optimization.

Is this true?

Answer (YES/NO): NO